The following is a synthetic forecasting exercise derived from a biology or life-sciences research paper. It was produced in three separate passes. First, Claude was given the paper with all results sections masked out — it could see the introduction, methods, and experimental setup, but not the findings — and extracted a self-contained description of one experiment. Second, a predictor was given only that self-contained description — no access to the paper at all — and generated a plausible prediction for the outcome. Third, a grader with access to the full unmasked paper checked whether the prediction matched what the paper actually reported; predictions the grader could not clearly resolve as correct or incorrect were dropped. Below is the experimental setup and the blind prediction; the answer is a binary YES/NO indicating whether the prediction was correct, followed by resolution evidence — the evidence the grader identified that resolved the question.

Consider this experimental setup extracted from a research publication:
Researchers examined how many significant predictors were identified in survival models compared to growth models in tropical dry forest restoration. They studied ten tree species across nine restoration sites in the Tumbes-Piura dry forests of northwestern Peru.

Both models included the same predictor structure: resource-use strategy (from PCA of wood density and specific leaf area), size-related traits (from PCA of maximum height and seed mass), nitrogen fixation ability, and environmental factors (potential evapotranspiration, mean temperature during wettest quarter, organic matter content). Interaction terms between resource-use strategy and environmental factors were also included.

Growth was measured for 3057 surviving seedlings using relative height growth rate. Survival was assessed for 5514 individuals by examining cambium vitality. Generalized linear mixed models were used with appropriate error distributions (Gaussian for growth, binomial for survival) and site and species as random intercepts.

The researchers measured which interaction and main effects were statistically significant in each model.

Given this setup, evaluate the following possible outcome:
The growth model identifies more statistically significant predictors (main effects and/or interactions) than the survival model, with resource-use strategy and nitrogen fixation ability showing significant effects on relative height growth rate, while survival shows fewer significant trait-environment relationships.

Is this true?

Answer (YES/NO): NO